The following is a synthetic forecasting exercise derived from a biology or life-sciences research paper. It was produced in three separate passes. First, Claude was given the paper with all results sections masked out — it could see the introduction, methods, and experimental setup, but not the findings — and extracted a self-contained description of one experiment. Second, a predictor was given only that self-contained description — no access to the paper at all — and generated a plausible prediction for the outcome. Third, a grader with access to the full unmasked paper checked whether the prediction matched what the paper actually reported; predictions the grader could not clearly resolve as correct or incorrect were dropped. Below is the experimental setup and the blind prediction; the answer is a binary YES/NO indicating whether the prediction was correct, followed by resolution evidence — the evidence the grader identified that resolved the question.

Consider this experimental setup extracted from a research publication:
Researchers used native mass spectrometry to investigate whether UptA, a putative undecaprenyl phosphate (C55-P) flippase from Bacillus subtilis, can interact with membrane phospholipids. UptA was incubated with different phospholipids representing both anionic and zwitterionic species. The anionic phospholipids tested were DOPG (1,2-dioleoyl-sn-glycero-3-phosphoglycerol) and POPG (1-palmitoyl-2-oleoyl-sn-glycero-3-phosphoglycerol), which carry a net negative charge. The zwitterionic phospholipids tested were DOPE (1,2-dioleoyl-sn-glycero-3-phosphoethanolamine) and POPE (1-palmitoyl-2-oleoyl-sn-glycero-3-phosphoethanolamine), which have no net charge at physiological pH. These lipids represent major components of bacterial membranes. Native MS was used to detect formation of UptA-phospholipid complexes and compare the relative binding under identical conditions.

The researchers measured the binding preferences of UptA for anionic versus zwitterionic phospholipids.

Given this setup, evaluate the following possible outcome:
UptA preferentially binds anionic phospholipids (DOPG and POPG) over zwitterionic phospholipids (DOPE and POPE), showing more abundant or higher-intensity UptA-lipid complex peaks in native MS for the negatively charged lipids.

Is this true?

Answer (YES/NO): YES